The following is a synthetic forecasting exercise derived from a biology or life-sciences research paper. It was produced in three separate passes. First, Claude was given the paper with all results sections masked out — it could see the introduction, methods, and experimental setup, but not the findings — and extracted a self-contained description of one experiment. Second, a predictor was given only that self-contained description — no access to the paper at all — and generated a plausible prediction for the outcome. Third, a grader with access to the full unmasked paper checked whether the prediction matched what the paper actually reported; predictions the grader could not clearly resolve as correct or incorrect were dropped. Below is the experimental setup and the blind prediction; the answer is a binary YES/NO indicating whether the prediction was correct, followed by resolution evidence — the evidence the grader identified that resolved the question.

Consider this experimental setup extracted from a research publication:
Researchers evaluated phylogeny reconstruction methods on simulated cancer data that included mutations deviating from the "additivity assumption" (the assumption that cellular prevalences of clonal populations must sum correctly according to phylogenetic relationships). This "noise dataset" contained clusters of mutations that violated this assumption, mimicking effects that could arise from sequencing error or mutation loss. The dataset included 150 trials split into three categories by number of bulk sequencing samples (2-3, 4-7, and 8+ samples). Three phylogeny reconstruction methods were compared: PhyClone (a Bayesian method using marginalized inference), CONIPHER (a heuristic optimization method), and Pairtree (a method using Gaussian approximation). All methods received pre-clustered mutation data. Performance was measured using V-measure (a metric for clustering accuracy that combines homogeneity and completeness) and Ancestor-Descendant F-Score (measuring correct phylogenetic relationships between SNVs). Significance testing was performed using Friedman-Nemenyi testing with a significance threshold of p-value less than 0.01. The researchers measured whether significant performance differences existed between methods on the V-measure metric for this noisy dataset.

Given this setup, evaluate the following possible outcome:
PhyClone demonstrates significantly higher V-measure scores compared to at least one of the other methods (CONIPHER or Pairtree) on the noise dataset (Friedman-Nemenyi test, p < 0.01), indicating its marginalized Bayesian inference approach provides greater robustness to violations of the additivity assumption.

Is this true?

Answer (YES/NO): NO